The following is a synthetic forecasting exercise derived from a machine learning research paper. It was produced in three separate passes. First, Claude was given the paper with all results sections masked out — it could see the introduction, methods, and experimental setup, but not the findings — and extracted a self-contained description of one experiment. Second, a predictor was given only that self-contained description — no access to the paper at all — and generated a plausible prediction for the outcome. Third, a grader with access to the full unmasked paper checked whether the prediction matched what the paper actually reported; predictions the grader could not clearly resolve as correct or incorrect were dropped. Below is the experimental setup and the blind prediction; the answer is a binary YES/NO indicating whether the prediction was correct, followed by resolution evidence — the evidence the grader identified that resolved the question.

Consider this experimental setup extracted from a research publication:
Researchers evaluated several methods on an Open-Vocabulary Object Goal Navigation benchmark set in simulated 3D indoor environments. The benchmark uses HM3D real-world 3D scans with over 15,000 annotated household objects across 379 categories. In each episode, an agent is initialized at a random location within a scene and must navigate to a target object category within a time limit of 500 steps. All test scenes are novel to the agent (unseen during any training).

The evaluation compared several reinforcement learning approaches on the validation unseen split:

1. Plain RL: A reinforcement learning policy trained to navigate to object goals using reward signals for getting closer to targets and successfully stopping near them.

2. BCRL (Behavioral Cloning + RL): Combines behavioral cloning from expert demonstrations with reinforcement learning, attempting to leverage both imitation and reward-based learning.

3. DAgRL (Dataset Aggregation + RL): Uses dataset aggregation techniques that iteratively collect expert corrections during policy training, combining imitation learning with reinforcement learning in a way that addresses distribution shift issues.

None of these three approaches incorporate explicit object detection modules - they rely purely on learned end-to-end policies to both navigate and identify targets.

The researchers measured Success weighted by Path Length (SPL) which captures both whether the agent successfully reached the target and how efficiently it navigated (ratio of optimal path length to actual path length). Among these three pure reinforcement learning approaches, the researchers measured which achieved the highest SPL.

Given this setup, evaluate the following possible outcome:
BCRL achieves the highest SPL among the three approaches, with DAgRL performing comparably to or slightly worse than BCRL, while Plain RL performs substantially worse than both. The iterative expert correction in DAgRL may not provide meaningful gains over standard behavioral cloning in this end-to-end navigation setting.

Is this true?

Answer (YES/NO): NO